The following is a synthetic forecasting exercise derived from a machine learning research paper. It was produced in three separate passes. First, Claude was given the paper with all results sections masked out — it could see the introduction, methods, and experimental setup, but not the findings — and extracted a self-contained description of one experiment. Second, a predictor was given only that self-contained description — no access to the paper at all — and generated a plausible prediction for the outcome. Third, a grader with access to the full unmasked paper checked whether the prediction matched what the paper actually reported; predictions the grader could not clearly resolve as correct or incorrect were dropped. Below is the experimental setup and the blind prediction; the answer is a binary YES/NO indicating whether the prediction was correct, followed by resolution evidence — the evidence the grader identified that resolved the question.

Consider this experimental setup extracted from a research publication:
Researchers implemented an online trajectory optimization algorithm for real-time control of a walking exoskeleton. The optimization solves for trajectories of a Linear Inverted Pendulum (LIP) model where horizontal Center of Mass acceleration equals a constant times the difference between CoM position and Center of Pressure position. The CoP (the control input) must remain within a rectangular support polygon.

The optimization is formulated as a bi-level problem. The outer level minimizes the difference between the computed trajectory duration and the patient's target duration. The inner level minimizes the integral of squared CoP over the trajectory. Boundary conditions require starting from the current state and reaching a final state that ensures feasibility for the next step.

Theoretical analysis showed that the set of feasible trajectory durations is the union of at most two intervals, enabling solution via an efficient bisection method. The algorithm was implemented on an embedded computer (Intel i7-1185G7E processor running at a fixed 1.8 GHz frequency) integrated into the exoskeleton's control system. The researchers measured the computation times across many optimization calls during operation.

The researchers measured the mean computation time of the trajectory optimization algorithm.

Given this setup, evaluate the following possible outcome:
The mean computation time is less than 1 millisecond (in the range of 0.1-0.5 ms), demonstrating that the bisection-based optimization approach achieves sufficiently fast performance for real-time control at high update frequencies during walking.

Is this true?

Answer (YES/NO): YES